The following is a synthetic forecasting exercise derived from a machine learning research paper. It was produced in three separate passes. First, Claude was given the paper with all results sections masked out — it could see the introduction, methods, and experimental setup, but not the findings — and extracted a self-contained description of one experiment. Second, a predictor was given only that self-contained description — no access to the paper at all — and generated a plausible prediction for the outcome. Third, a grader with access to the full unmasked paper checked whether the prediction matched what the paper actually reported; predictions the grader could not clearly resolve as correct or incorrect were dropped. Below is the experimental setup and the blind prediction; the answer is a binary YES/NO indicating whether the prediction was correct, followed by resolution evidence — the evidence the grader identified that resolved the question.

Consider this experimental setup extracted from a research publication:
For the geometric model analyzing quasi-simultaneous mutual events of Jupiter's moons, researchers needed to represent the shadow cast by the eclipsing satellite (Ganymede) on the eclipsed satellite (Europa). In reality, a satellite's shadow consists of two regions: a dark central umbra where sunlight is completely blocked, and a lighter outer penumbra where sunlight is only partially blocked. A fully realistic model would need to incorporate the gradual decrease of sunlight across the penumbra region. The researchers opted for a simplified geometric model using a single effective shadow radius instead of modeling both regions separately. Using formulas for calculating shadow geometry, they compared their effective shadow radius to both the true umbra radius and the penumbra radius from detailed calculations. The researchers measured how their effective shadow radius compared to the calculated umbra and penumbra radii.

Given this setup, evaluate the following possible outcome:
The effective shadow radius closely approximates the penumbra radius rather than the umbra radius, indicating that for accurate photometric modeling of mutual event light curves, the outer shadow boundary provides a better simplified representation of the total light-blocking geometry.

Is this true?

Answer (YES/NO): NO